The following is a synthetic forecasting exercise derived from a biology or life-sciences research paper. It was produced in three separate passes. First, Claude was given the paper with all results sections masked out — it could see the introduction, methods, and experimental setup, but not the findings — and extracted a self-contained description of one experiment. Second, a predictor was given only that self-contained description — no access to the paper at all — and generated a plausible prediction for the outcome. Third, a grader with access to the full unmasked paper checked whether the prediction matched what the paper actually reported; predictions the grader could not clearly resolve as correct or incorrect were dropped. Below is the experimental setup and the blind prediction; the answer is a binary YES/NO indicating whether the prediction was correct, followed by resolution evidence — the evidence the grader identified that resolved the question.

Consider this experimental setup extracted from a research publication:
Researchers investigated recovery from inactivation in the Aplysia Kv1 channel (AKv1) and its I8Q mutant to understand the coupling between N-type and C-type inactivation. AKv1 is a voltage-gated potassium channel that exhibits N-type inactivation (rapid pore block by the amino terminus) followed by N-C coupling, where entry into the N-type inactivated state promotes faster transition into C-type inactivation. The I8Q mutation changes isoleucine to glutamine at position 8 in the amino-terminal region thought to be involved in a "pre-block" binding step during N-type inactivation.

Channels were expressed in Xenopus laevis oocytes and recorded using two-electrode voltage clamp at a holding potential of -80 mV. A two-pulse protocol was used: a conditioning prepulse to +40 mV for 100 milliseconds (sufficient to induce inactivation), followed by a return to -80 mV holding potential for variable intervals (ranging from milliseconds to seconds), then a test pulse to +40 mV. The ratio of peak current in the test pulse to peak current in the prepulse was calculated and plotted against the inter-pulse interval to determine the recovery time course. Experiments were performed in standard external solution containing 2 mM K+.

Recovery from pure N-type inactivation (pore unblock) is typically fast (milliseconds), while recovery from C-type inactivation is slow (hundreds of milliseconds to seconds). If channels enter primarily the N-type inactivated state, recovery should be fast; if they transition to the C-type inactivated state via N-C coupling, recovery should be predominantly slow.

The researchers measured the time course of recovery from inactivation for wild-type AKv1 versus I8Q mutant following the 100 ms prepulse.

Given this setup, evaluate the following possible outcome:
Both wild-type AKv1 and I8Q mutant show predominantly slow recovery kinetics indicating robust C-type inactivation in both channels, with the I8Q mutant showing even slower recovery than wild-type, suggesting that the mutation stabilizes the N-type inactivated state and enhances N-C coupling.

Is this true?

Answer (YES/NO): NO